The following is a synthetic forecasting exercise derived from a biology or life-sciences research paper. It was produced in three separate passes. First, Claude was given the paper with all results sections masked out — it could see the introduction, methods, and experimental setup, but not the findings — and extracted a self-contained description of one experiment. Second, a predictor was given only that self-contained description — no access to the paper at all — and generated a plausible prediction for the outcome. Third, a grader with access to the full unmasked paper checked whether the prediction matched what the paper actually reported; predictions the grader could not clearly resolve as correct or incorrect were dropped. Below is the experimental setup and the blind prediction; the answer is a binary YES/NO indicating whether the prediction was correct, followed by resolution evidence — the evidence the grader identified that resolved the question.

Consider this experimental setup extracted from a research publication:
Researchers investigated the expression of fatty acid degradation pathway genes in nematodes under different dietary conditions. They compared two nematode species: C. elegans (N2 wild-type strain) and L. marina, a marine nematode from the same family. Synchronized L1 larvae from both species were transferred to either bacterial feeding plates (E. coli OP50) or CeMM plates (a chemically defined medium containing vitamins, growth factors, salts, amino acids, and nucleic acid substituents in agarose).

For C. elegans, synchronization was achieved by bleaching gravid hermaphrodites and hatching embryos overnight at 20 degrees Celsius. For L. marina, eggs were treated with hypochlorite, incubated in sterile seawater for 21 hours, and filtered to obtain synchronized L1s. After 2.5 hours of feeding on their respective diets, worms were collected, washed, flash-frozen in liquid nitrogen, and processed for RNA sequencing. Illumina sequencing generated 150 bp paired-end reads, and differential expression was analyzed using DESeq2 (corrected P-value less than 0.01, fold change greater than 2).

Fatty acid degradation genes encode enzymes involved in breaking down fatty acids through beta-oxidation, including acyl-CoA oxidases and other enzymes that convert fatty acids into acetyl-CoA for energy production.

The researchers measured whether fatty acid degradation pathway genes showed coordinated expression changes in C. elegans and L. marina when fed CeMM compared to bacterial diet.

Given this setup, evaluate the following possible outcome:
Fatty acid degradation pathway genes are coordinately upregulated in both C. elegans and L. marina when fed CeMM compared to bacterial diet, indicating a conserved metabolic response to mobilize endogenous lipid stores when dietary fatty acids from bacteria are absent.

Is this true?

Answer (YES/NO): YES